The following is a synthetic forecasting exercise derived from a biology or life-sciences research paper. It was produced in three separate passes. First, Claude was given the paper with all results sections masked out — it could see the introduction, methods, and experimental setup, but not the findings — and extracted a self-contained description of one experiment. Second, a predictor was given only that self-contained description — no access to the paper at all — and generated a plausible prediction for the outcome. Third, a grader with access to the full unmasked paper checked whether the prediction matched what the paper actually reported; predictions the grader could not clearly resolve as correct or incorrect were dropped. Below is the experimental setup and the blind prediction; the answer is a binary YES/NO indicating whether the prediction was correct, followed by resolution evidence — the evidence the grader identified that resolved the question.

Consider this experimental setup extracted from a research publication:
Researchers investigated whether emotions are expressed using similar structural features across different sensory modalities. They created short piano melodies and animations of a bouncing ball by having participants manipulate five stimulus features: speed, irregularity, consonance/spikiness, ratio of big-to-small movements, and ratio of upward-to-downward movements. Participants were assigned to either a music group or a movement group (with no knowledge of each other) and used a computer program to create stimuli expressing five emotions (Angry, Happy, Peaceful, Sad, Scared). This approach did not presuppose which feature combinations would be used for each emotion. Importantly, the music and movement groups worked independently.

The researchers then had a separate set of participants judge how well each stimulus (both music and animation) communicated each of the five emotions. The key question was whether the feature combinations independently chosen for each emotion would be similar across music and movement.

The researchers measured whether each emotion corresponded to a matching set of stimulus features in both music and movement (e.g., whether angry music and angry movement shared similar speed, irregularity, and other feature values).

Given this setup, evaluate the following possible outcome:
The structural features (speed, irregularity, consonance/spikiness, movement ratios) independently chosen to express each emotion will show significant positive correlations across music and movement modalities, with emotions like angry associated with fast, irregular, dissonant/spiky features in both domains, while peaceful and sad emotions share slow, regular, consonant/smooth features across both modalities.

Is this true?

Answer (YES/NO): YES